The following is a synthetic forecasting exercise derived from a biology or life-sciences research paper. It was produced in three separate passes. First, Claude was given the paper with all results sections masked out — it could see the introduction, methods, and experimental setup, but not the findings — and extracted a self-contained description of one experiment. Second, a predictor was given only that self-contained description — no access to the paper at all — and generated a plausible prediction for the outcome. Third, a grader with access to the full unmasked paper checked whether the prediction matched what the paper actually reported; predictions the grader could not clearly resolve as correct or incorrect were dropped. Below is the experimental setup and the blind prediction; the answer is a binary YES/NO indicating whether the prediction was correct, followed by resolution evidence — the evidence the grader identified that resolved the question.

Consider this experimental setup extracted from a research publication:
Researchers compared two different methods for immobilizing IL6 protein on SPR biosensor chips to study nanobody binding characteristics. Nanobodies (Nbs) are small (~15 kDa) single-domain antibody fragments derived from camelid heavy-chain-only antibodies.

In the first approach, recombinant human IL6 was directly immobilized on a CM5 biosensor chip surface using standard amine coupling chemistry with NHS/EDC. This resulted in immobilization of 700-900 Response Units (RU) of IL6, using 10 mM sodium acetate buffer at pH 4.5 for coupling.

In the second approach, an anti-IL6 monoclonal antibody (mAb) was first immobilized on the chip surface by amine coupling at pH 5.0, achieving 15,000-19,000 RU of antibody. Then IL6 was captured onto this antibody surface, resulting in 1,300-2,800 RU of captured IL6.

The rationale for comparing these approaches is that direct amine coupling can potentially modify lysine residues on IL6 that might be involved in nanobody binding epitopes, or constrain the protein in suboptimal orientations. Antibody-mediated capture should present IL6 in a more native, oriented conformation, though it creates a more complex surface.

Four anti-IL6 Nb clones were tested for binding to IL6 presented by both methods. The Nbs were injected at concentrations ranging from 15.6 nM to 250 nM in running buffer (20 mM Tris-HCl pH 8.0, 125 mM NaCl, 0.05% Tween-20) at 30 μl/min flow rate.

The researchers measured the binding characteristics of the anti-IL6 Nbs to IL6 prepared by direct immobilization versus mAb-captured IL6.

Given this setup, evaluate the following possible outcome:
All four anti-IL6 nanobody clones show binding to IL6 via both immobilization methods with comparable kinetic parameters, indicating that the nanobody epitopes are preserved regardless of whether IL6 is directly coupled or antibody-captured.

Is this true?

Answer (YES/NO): NO